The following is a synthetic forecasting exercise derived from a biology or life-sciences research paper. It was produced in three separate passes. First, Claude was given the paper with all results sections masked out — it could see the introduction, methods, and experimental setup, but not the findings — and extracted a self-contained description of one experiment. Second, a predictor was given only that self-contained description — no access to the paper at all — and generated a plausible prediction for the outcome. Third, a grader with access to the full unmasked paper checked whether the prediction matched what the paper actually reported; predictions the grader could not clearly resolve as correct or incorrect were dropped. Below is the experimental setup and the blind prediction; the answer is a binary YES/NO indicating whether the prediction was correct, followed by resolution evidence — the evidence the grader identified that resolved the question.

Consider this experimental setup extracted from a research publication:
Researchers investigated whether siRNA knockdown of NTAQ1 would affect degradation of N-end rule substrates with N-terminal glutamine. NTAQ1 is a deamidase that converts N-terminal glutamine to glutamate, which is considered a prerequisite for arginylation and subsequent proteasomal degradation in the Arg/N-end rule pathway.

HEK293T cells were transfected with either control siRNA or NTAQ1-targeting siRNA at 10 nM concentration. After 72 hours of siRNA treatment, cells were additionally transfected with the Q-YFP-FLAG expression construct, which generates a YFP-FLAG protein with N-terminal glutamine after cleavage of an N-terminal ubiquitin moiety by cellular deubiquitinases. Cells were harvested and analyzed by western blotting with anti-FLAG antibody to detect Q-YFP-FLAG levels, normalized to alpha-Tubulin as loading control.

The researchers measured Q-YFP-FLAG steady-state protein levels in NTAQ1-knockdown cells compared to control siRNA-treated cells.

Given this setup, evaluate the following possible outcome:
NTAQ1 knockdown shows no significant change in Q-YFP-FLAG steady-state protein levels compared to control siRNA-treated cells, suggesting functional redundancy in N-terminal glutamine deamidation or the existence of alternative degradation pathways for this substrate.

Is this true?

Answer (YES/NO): NO